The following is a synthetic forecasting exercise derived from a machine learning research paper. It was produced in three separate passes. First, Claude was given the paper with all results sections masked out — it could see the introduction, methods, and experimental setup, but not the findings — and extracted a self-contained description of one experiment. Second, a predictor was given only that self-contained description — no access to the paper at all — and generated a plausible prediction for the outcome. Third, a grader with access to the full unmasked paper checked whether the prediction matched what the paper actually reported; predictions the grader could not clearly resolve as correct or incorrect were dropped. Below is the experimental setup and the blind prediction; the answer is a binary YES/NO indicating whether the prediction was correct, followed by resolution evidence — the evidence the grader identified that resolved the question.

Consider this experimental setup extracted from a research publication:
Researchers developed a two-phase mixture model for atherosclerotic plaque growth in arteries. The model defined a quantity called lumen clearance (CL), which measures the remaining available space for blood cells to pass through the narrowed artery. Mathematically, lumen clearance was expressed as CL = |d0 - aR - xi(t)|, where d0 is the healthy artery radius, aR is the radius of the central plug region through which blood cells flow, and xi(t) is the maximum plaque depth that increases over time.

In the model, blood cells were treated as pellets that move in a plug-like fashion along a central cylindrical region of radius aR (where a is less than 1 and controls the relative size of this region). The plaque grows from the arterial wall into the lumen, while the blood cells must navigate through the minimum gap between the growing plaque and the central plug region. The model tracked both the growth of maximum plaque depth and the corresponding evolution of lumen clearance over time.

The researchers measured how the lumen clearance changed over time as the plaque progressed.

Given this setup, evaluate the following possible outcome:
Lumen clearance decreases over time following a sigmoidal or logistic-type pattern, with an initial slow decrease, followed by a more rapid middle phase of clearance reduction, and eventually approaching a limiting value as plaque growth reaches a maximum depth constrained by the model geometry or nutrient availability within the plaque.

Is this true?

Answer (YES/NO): NO